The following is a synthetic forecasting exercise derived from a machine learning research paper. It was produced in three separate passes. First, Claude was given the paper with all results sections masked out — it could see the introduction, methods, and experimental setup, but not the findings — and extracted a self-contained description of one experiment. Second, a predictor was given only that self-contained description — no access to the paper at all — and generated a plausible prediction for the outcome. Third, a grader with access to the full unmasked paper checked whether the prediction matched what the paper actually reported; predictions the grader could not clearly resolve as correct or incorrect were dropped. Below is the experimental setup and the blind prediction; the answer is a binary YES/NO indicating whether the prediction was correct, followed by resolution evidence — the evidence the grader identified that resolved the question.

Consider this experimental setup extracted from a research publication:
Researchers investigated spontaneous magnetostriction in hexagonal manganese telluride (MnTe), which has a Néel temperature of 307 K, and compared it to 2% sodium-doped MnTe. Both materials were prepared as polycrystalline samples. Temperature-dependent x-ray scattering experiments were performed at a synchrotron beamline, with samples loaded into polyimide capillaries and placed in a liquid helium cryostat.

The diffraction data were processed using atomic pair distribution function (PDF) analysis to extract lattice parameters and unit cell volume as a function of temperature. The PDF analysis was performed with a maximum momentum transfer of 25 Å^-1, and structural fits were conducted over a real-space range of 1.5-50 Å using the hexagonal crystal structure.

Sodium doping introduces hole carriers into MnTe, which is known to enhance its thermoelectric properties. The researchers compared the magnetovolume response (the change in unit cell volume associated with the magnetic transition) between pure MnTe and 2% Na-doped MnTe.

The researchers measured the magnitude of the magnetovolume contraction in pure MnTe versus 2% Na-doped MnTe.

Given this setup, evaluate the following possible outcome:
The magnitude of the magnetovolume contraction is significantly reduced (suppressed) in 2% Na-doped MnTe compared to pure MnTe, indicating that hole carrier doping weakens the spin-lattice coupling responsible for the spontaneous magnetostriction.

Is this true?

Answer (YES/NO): NO